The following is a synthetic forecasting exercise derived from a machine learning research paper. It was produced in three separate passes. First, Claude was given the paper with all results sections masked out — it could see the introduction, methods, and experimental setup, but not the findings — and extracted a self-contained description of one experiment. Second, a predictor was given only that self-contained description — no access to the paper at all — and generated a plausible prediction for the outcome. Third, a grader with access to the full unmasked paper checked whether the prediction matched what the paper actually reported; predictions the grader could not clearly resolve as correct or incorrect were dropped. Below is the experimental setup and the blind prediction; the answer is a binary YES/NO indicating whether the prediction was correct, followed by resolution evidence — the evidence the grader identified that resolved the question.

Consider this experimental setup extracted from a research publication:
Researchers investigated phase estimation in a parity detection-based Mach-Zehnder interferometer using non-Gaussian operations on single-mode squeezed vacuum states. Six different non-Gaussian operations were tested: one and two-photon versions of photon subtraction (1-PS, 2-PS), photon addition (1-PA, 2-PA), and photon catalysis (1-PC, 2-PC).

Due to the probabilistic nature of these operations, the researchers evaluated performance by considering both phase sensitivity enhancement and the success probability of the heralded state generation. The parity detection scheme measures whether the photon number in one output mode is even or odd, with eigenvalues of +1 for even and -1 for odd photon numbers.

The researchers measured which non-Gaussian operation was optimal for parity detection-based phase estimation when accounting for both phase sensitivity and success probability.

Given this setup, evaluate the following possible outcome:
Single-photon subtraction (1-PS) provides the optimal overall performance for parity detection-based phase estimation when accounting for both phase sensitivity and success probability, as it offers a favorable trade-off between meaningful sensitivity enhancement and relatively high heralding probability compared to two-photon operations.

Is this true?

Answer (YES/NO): NO